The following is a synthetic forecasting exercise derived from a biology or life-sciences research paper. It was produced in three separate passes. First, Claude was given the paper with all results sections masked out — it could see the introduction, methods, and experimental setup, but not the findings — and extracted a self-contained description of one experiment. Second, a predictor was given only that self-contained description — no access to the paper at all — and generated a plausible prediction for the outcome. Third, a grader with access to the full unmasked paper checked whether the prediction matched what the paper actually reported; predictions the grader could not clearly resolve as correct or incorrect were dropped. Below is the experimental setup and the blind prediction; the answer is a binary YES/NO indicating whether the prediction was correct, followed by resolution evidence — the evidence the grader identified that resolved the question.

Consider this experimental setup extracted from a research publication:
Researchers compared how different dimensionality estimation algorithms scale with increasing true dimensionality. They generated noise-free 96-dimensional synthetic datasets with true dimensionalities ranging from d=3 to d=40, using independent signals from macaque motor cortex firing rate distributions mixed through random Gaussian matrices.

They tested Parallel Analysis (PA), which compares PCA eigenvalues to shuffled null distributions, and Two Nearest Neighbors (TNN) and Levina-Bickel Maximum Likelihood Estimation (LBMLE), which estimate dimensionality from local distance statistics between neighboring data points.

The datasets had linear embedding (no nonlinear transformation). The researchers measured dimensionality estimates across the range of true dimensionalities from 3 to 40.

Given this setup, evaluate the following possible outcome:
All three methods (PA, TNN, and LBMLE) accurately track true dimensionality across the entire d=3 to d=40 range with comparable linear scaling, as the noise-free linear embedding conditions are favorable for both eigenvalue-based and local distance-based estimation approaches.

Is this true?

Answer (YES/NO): NO